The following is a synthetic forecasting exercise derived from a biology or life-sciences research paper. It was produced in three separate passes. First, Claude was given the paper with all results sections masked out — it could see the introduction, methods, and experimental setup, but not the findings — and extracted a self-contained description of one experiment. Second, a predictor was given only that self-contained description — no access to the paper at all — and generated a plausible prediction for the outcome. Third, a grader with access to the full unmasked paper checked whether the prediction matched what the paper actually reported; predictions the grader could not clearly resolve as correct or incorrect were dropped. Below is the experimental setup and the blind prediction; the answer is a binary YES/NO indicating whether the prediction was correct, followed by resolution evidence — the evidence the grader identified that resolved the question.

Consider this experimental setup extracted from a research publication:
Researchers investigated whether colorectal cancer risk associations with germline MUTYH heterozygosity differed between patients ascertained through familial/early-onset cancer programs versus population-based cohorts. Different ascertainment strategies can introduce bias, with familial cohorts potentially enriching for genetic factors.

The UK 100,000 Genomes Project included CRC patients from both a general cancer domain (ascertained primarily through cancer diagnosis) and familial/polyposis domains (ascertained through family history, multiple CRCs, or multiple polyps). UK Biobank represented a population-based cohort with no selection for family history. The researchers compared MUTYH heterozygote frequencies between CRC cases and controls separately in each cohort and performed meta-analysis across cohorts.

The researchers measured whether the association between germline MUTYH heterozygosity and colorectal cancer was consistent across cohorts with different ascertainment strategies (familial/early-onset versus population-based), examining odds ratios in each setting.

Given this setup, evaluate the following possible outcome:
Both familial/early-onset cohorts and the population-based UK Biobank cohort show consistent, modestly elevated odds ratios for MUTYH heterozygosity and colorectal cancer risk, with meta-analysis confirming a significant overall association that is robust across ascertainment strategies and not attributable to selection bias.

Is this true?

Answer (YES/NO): YES